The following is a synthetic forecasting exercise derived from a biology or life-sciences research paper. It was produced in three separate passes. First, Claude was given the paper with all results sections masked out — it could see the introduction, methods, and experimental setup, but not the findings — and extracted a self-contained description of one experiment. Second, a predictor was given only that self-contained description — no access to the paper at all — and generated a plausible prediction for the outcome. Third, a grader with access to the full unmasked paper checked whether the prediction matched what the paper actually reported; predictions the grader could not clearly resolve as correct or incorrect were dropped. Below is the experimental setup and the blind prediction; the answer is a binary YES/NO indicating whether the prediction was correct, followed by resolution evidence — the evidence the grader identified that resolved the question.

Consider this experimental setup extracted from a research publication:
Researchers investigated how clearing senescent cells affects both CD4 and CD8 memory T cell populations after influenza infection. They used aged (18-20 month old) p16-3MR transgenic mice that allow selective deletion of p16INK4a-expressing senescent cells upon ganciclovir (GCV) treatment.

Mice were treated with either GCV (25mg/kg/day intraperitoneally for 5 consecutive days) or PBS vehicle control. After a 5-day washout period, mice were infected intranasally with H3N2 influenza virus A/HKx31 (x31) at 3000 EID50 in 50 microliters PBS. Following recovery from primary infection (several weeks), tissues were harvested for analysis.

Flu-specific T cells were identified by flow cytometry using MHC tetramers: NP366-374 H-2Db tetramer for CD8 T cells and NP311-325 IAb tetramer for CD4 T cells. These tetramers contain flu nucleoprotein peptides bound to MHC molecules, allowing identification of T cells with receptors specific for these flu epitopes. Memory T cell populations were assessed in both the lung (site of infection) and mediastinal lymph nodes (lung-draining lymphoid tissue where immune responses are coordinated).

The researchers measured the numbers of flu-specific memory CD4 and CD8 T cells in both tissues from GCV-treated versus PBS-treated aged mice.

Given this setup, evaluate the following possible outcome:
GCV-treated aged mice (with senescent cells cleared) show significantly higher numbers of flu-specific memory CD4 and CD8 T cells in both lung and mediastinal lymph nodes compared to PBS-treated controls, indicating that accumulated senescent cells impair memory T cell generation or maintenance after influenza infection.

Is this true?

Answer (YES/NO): NO